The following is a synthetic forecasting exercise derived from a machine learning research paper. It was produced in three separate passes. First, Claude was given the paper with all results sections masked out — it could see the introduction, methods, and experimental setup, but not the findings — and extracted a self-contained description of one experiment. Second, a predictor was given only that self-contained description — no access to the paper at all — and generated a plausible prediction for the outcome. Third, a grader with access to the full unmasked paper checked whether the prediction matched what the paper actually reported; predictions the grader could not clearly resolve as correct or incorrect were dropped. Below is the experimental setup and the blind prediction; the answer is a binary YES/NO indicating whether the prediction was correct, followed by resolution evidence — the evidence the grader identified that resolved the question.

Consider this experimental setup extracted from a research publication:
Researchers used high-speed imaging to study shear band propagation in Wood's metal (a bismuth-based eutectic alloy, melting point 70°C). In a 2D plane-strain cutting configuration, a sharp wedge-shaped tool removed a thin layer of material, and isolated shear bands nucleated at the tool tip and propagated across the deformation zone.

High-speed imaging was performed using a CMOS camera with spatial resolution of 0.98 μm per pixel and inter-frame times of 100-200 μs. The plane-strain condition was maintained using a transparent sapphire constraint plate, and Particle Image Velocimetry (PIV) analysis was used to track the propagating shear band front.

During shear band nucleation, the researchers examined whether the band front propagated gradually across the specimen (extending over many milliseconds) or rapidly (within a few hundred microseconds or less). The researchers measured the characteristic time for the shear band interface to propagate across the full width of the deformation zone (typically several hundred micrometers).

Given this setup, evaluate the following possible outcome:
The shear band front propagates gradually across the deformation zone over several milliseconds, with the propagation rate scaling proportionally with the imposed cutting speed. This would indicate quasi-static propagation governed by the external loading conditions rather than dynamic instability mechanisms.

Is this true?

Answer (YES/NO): NO